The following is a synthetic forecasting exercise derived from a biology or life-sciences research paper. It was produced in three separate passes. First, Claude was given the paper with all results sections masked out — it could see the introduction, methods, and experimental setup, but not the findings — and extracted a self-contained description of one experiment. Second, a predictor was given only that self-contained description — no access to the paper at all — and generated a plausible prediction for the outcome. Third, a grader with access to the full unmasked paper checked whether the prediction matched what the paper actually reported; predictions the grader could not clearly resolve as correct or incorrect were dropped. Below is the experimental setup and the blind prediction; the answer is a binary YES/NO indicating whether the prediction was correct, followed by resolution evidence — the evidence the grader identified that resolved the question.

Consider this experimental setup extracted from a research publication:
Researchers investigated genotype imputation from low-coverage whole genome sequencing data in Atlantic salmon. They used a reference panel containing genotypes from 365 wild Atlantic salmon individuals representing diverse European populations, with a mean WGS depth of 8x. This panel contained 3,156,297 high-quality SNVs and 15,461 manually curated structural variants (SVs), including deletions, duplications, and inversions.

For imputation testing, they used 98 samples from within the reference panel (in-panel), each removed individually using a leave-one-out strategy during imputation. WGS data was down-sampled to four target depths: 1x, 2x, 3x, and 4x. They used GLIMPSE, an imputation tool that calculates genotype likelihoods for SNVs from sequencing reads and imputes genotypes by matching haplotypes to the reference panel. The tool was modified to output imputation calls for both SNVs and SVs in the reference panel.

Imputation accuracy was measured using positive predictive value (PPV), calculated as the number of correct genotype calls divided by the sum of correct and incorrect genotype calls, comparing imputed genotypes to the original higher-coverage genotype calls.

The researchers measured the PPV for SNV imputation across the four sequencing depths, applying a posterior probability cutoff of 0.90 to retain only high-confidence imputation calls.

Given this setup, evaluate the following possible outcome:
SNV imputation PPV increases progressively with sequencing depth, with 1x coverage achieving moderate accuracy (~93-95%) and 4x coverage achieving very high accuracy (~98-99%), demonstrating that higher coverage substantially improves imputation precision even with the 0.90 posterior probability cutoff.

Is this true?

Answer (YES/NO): NO